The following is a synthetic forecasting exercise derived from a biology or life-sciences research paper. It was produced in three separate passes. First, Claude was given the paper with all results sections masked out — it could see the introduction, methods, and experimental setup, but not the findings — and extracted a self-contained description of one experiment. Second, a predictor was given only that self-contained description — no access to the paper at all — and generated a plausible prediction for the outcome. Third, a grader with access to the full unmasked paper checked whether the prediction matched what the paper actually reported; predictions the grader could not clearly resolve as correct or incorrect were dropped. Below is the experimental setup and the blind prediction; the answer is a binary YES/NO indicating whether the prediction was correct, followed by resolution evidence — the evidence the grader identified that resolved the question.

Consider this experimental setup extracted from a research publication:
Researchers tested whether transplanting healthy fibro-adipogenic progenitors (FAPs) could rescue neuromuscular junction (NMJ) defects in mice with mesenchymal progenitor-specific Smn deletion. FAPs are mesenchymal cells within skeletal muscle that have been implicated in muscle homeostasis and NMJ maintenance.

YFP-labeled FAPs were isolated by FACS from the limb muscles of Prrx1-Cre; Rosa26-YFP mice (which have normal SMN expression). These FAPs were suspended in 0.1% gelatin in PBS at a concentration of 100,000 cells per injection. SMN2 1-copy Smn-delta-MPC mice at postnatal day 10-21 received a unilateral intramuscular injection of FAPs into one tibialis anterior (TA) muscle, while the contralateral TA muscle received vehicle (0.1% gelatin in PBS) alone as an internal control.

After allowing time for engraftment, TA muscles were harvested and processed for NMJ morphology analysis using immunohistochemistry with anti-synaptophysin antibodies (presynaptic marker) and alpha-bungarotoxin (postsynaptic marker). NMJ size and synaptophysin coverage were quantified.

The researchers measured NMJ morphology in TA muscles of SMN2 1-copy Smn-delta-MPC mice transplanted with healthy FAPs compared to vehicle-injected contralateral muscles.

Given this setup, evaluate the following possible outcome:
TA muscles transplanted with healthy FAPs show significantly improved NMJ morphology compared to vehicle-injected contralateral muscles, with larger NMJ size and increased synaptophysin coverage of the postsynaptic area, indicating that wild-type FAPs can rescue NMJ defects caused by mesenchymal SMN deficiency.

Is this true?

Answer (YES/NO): NO